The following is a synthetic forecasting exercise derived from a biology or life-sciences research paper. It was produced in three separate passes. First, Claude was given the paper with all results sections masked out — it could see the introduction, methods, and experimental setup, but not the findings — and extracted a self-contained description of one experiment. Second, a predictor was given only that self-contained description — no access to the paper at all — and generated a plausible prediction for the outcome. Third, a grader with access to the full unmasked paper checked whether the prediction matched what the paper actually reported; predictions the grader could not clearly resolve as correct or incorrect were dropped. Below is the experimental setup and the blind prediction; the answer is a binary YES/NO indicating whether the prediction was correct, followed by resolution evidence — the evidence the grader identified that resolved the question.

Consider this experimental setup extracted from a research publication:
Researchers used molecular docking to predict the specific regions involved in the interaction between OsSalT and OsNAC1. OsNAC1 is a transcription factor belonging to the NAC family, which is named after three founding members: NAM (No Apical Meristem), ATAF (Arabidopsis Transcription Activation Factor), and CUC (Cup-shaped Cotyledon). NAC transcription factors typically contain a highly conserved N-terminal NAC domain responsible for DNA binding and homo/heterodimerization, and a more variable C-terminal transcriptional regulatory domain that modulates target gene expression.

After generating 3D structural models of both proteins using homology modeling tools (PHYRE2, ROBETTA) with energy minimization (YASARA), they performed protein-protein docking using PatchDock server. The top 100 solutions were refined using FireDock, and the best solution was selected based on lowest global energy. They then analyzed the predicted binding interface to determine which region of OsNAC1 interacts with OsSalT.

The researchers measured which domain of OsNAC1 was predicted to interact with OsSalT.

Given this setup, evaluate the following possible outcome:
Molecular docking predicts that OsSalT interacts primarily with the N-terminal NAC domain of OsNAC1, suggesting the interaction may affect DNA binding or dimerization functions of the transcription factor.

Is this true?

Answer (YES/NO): NO